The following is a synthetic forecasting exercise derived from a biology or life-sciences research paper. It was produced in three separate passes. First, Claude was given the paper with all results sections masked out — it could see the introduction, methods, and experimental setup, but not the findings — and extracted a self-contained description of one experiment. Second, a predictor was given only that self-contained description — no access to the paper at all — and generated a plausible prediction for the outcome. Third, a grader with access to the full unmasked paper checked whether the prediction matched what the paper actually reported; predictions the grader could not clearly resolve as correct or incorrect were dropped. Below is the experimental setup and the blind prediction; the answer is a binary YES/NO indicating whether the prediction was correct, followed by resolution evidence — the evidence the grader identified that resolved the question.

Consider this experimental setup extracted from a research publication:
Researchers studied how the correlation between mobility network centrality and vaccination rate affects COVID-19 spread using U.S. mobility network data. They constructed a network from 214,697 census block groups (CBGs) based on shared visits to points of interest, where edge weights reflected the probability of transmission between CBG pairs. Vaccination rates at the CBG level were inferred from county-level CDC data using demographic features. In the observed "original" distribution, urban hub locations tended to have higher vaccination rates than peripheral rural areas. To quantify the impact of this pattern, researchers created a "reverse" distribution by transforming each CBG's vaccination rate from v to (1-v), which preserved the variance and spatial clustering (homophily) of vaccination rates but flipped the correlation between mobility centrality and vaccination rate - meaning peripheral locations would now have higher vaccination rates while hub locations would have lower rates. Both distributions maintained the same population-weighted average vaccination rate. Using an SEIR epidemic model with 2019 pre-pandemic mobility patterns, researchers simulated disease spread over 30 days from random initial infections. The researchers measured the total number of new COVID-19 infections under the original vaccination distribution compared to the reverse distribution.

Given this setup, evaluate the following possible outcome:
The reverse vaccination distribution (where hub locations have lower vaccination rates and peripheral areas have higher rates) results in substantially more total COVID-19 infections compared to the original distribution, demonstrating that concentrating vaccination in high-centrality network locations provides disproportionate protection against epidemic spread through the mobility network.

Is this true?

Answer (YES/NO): YES